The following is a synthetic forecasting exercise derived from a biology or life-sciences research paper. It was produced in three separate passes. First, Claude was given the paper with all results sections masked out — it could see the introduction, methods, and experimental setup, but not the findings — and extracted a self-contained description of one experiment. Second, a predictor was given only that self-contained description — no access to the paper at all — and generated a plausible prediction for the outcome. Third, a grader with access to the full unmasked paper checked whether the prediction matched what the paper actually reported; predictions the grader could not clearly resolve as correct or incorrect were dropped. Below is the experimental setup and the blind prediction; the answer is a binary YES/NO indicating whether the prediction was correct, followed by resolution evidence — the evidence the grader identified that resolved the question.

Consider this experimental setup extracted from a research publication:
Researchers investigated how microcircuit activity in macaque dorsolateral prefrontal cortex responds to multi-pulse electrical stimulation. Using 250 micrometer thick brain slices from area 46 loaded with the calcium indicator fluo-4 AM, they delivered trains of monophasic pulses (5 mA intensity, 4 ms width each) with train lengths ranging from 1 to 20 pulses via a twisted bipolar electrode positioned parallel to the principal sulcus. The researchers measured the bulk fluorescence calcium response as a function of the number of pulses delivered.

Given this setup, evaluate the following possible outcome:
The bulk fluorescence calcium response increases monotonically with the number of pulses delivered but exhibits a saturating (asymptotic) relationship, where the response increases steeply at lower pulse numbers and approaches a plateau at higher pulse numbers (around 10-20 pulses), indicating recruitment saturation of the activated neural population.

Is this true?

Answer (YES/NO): NO